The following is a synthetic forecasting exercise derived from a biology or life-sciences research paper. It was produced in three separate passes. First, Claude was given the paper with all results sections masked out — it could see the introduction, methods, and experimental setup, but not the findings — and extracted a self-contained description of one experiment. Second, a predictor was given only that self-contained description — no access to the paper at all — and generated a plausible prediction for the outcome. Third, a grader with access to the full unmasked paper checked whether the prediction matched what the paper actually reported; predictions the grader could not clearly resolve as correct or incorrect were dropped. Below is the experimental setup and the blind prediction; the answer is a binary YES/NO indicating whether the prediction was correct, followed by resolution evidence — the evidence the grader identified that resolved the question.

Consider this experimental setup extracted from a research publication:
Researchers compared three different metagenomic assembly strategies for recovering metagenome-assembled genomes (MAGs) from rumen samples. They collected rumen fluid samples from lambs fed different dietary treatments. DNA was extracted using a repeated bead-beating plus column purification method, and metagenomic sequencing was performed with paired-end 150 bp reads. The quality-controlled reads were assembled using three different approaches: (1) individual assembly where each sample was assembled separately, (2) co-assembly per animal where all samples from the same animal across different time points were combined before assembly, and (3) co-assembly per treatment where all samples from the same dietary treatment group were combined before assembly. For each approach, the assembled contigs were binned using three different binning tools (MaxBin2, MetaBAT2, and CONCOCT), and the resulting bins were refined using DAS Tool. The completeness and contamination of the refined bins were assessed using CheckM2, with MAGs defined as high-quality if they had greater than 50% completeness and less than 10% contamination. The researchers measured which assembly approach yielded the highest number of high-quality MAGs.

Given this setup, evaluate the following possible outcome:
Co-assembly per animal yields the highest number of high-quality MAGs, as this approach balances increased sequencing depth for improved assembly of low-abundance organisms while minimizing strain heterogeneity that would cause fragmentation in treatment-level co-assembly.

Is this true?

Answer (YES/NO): YES